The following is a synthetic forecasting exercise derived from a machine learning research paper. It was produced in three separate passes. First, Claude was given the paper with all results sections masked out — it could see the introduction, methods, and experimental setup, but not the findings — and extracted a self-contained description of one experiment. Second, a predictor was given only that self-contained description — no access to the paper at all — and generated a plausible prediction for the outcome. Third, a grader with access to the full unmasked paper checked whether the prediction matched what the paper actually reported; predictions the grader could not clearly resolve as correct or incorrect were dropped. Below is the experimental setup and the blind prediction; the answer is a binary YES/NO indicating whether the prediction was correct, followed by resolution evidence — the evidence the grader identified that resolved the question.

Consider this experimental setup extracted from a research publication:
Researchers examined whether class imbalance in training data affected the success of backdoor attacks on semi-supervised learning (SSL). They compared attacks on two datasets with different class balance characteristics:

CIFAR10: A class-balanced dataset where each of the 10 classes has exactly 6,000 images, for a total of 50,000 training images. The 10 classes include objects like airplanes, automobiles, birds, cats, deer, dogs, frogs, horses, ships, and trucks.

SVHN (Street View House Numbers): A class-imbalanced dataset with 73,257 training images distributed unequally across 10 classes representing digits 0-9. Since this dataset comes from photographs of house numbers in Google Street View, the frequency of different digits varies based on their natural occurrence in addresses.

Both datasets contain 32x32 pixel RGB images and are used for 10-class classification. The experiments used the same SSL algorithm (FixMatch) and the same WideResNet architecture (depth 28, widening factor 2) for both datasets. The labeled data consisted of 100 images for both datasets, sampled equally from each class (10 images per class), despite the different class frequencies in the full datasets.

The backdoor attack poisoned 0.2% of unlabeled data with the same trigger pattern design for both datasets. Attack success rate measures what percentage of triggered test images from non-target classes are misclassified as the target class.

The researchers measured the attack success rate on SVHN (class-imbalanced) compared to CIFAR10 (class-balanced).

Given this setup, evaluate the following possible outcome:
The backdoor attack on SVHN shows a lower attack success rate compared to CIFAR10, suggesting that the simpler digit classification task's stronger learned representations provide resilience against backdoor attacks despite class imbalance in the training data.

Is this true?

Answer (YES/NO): NO